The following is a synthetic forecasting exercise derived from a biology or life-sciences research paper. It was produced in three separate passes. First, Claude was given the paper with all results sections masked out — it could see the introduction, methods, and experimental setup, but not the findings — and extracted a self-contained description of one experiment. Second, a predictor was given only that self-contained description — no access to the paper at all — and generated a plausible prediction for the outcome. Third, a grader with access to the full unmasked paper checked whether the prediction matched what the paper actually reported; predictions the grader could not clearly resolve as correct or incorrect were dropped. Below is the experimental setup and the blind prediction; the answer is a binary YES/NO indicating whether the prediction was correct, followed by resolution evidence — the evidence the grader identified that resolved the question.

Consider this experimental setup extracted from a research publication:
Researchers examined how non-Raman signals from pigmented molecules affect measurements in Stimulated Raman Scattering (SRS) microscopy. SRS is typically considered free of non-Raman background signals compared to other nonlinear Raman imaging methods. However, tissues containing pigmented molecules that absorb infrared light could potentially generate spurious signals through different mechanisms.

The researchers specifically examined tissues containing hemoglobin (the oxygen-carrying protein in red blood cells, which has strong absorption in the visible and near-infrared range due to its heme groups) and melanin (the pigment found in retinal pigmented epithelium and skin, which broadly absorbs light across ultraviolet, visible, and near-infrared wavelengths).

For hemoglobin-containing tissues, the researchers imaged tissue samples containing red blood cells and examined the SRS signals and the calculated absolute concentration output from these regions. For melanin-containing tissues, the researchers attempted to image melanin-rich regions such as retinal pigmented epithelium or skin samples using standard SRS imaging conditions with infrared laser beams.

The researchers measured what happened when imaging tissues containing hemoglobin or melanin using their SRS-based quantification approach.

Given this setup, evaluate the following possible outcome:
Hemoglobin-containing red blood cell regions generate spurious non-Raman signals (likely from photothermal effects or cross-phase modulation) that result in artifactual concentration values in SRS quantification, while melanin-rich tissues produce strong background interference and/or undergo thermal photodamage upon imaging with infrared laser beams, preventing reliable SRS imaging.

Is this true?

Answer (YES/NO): YES